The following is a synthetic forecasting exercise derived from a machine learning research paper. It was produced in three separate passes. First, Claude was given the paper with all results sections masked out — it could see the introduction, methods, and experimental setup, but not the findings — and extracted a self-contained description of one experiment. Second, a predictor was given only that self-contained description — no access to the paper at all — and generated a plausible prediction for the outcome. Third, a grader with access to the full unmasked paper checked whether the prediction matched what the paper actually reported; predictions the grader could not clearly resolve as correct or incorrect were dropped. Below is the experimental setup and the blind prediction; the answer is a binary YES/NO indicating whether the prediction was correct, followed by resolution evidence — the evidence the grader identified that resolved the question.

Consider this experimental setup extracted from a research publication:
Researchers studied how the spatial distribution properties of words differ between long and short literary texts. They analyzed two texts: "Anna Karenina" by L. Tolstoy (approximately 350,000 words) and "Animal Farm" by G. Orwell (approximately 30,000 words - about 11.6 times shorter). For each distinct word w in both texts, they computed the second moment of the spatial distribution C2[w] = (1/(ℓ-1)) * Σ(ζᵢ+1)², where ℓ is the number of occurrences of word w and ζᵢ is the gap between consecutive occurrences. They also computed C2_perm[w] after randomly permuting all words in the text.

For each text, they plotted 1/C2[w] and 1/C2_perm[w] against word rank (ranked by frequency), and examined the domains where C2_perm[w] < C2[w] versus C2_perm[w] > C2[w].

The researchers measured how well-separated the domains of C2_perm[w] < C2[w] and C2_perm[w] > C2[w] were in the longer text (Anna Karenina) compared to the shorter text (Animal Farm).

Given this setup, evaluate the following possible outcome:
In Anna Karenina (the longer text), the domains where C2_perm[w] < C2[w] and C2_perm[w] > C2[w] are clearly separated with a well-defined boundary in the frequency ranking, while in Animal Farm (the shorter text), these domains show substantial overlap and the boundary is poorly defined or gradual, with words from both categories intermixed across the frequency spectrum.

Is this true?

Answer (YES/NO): YES